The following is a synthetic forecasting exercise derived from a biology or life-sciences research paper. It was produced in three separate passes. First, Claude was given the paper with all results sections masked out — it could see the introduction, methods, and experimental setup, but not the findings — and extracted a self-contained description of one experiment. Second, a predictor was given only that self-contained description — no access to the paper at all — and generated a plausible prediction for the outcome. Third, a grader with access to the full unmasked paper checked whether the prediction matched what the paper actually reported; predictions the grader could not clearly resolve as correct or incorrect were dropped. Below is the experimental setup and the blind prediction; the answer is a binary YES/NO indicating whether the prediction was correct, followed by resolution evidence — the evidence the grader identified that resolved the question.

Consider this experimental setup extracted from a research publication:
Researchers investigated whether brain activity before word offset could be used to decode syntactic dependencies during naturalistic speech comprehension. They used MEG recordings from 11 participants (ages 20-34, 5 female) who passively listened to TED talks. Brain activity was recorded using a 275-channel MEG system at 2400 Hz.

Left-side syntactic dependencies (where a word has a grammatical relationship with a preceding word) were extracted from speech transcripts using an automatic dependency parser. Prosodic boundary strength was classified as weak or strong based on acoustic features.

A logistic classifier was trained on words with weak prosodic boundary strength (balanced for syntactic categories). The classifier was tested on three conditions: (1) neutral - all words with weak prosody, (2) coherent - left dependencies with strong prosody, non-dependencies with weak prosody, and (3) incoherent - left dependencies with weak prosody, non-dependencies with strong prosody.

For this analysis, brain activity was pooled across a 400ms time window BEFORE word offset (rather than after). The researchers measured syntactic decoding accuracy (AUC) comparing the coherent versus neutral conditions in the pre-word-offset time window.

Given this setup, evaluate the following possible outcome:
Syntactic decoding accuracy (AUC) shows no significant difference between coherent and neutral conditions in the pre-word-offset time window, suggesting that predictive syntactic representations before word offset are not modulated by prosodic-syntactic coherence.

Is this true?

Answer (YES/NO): NO